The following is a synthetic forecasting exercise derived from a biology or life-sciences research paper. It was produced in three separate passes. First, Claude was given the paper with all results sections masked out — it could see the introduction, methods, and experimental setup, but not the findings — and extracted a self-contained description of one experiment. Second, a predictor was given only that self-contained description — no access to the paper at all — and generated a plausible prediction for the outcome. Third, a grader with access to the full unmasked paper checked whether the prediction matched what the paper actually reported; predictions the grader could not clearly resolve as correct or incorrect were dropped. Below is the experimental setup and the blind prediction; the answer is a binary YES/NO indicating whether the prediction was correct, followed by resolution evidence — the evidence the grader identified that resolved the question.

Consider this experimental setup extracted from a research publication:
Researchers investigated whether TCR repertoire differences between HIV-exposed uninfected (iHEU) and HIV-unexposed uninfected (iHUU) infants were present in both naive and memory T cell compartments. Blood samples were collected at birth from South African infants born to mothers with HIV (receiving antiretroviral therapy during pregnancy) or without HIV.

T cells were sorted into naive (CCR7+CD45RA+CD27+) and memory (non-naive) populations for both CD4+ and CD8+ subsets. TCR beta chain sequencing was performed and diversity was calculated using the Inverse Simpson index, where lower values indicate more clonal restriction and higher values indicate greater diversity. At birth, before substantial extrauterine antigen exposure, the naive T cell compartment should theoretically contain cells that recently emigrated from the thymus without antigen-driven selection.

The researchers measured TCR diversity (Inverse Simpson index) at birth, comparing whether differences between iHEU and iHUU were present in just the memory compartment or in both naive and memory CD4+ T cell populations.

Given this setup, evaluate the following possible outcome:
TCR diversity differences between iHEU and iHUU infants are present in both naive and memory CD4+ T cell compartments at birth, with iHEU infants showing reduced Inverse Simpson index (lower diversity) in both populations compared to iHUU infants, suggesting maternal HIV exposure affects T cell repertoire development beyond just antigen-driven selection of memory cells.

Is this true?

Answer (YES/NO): NO